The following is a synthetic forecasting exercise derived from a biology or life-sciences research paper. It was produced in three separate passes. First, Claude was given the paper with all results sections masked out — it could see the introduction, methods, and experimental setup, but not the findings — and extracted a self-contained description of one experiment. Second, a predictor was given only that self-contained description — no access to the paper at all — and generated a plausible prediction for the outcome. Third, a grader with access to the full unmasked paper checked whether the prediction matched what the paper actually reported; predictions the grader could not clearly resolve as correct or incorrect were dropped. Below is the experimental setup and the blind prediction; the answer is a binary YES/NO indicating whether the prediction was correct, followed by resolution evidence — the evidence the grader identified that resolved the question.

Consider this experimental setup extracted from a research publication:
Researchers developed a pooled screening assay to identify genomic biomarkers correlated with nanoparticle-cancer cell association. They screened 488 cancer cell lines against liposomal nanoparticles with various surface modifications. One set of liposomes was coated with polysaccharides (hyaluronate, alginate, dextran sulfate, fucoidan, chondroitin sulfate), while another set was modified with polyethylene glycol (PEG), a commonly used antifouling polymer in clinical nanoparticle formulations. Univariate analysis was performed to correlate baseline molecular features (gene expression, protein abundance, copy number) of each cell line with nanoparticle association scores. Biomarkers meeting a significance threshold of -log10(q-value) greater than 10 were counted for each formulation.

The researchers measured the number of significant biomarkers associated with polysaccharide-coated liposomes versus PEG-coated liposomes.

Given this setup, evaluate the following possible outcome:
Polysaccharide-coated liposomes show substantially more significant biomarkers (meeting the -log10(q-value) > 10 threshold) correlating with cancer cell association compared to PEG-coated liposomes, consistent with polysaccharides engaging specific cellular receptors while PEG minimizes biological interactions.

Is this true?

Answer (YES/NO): YES